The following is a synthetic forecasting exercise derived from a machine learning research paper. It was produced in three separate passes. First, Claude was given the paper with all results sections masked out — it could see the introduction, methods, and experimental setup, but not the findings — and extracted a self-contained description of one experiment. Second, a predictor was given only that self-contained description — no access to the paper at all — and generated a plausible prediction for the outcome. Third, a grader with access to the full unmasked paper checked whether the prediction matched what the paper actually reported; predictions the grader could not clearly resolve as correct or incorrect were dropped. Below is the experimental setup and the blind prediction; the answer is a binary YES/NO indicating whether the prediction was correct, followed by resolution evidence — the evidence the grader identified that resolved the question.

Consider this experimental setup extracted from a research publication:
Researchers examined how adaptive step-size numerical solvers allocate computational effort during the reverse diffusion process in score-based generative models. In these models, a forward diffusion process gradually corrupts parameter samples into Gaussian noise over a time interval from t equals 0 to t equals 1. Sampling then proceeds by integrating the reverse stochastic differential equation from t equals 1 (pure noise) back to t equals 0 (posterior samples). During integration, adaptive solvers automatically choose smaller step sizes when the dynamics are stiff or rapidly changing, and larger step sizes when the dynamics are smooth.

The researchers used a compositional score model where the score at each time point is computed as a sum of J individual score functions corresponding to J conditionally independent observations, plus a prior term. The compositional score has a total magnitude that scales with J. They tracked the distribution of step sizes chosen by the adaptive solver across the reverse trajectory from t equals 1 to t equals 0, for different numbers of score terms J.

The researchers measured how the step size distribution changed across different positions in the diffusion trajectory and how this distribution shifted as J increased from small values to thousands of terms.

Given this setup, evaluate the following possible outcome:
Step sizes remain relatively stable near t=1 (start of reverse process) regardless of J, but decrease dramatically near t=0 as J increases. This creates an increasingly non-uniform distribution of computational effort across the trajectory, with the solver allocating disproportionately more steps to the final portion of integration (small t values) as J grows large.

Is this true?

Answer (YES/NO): NO